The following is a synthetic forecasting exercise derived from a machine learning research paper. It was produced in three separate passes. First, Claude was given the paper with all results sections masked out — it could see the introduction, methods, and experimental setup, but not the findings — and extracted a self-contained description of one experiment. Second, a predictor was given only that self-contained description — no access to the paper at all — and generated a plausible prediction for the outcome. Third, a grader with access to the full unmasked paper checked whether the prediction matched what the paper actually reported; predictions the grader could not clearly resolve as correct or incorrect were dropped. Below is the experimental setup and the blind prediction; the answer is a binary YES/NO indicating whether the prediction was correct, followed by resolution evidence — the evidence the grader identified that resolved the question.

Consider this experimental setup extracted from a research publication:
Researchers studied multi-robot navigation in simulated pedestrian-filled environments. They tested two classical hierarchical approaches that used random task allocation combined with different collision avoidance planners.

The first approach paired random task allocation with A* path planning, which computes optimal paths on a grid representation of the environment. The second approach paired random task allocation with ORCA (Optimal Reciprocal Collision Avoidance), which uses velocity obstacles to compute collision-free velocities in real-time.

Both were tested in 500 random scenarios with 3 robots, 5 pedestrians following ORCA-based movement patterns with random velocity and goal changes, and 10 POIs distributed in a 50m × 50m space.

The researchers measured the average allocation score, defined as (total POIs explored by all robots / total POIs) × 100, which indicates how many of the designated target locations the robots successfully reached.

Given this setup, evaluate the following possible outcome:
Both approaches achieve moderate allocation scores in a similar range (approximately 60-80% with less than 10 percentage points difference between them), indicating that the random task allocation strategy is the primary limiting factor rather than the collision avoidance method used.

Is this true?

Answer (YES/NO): NO